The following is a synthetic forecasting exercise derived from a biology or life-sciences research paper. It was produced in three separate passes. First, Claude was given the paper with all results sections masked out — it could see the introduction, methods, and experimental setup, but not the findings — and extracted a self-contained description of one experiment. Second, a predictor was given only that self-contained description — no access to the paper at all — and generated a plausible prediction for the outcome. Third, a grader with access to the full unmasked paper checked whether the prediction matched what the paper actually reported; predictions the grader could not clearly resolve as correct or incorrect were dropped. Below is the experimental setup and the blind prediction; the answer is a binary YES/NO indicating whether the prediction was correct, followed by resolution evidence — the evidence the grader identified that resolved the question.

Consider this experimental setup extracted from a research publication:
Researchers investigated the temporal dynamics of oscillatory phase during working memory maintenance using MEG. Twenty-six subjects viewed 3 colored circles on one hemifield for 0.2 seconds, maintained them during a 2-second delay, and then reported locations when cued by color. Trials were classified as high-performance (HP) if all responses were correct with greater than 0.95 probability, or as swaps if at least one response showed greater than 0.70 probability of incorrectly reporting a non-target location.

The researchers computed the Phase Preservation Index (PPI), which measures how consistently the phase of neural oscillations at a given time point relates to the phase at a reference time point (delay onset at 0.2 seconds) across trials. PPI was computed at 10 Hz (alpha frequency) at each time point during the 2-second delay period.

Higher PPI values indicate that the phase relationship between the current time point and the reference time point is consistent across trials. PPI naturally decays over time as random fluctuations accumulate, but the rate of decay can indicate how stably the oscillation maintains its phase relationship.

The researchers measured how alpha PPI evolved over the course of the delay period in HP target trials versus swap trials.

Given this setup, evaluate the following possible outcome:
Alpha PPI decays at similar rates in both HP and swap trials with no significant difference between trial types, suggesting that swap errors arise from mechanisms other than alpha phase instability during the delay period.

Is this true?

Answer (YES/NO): NO